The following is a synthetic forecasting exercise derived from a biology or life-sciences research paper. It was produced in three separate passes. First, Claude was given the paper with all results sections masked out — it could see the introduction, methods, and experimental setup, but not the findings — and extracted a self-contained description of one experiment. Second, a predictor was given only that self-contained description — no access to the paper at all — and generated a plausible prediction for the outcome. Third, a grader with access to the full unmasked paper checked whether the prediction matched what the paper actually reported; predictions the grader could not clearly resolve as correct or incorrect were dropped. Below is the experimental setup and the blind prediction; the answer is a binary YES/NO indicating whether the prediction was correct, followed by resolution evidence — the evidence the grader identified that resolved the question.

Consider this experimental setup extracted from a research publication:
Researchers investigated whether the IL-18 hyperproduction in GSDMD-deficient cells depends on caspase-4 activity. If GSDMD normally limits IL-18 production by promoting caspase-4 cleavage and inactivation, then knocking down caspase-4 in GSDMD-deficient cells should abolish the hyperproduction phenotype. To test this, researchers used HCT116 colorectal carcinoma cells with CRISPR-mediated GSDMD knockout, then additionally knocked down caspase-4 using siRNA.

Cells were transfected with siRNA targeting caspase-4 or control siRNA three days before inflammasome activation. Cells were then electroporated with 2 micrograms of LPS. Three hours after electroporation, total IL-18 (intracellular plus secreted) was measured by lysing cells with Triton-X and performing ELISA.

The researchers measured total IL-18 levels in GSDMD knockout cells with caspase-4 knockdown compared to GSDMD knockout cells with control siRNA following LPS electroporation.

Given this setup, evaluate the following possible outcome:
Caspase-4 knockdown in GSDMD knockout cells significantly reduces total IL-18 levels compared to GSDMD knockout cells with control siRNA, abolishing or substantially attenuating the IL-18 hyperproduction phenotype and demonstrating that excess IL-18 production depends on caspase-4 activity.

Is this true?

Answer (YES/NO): YES